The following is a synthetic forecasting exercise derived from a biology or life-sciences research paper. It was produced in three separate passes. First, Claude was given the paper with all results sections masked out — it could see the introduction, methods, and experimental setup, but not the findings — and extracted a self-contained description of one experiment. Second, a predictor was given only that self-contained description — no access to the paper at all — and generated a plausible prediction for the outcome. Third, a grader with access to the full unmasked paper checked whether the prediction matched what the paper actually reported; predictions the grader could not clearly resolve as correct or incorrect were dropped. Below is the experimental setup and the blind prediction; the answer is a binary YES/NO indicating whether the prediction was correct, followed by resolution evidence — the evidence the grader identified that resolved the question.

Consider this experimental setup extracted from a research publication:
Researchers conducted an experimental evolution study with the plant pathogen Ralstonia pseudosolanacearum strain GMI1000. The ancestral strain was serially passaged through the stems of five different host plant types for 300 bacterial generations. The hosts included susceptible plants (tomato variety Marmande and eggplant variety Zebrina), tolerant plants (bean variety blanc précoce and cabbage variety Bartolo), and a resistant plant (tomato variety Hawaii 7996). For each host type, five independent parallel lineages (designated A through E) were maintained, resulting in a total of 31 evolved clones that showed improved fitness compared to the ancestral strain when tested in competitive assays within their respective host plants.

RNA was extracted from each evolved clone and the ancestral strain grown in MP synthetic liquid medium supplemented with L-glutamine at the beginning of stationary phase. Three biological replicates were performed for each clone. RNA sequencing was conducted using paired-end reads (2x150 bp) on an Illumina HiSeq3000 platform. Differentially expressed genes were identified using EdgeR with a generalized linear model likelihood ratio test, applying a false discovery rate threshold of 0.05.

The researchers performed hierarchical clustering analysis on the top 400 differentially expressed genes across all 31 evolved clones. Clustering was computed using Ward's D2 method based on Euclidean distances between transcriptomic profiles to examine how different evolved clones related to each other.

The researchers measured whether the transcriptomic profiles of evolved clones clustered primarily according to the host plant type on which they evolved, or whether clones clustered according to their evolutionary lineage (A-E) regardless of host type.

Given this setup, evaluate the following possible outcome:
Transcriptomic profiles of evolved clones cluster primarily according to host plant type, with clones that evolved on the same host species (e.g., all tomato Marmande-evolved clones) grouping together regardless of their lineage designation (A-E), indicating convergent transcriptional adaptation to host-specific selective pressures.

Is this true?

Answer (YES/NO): NO